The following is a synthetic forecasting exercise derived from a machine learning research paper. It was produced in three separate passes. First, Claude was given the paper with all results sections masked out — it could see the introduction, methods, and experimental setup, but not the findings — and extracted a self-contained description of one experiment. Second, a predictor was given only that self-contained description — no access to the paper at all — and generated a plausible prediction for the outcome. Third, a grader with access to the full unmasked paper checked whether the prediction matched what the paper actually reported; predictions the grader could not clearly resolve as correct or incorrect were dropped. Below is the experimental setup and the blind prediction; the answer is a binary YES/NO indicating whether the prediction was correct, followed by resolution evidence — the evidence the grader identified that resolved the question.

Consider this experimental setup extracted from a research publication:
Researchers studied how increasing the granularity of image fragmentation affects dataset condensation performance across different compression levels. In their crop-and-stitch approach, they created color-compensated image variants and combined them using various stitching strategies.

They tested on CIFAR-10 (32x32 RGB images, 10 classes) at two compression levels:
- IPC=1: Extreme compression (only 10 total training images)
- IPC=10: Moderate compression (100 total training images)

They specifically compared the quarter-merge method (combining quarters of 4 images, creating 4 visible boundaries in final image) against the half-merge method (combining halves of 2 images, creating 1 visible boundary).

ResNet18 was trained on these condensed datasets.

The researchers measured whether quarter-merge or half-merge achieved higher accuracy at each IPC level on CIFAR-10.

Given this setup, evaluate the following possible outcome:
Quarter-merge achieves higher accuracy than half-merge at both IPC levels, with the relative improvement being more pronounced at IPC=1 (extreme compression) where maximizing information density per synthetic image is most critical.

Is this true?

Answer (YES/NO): NO